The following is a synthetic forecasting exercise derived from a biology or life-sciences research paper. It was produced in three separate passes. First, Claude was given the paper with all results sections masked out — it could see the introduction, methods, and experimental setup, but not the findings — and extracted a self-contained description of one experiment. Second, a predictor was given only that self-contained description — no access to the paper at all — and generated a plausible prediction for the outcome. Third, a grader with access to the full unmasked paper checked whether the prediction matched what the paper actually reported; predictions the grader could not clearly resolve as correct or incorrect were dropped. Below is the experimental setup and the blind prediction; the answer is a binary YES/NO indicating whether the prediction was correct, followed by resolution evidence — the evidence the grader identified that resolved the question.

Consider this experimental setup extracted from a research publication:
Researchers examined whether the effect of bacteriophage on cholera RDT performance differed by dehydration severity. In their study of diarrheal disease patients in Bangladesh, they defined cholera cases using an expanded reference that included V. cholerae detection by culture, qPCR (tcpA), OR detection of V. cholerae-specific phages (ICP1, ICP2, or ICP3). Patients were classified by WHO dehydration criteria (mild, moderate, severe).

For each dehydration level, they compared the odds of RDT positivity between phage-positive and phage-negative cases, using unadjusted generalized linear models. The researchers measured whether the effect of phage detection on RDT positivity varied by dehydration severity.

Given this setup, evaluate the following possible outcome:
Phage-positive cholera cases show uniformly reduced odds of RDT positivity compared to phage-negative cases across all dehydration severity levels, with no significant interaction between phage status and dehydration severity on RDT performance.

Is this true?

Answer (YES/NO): NO